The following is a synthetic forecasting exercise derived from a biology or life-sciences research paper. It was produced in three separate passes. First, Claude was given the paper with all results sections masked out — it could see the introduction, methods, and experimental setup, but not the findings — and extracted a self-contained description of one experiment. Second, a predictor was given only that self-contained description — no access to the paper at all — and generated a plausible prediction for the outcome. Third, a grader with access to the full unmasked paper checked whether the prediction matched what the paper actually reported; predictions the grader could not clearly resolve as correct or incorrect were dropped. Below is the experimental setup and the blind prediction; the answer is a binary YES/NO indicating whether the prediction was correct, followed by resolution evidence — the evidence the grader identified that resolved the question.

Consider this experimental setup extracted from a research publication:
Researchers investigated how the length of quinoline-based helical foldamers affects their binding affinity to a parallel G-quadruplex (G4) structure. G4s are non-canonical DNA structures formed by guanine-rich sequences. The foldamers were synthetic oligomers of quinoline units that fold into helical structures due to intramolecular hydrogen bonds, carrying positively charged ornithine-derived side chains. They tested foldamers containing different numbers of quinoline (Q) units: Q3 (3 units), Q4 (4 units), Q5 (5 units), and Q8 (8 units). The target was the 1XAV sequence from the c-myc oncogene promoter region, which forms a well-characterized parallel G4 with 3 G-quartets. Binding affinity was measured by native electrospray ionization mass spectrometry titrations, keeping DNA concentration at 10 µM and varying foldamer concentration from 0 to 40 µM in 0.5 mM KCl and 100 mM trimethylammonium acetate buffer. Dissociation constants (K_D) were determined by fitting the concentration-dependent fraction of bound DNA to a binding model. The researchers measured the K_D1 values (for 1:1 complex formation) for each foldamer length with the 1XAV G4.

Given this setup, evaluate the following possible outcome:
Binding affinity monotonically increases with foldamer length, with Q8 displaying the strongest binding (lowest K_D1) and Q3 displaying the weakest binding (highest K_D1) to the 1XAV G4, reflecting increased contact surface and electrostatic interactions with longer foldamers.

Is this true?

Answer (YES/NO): NO